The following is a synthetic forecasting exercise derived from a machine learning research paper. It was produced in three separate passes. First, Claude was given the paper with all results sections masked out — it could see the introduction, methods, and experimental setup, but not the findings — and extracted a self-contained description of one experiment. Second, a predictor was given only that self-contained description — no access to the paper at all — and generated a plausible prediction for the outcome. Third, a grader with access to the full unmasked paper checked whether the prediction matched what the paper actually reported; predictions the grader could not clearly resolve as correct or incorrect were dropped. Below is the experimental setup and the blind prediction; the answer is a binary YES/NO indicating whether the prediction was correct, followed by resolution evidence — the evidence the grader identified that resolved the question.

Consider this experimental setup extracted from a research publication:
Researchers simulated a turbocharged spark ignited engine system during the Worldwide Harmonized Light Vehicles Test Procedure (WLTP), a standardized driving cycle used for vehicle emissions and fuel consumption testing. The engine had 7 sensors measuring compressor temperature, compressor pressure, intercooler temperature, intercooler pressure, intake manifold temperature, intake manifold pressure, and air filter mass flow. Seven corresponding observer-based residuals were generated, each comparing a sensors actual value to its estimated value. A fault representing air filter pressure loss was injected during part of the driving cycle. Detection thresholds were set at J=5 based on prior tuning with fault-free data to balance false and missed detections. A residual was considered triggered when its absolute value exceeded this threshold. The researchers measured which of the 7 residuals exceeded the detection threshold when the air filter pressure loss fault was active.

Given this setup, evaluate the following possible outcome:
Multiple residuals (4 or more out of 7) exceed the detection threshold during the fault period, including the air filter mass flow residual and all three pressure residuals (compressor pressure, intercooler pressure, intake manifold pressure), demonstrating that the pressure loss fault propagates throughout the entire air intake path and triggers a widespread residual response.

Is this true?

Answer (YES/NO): YES